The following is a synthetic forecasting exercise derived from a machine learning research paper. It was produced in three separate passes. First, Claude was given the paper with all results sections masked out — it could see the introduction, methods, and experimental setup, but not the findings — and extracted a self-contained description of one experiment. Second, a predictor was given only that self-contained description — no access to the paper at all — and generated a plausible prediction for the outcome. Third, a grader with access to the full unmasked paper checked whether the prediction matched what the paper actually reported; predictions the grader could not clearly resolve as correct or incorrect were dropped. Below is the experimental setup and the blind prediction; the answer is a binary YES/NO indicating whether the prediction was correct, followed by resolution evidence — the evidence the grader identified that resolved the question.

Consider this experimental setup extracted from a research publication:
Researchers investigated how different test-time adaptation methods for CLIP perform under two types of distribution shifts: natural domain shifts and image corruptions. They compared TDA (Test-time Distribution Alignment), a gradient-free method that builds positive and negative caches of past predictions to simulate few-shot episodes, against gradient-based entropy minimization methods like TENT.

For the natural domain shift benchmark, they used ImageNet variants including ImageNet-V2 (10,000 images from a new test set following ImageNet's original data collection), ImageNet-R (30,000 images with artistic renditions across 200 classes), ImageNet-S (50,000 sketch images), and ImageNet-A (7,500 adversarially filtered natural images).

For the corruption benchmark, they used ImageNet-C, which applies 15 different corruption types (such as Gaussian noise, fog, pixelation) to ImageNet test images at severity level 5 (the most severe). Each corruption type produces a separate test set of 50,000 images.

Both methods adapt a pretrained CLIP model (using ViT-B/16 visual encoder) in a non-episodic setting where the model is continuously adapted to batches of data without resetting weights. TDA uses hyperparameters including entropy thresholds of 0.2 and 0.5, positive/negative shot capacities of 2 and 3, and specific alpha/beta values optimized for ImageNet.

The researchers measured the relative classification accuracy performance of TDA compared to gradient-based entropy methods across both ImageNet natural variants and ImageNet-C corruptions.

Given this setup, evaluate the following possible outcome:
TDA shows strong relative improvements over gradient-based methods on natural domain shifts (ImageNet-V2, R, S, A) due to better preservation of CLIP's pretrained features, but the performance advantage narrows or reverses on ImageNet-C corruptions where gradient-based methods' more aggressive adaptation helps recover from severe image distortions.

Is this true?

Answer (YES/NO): NO